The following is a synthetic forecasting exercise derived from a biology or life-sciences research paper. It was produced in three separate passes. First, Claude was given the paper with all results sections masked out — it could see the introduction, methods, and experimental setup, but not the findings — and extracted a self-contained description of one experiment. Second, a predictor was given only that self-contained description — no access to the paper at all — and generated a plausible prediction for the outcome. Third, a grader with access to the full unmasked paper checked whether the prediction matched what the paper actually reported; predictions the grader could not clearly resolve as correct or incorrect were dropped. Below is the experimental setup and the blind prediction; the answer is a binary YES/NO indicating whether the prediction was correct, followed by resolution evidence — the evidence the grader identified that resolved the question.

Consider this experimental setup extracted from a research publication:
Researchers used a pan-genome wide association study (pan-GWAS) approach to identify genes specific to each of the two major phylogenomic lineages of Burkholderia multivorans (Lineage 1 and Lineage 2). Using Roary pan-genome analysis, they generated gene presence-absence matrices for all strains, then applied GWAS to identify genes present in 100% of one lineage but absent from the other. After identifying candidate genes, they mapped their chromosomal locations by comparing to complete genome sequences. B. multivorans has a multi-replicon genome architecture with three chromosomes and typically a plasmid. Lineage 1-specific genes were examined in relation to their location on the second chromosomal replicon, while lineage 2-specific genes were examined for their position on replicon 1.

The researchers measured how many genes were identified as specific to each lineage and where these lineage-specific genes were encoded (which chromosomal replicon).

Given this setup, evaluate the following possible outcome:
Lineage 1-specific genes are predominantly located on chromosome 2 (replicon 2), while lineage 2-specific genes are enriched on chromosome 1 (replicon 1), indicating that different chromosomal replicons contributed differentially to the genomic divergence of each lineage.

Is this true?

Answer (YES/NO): YES